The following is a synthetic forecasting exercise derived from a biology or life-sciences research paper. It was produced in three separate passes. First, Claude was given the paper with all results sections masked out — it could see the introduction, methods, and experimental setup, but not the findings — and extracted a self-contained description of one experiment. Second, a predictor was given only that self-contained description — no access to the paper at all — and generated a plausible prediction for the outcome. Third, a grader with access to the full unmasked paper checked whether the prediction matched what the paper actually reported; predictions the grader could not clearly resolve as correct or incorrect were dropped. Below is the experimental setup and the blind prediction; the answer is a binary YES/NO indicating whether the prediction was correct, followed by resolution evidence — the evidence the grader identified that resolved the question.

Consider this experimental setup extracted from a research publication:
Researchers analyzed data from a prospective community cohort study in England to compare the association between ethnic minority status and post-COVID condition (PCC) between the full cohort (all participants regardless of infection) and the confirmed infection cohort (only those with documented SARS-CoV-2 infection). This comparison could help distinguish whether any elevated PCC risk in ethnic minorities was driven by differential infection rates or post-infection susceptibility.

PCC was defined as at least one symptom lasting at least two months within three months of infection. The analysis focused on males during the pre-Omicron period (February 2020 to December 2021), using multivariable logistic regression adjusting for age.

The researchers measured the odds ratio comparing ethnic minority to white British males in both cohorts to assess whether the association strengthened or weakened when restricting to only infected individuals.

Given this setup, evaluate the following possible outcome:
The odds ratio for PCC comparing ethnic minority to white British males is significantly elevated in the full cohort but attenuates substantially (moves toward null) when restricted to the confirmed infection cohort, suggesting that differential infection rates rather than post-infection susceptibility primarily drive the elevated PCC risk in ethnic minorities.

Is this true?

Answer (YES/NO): NO